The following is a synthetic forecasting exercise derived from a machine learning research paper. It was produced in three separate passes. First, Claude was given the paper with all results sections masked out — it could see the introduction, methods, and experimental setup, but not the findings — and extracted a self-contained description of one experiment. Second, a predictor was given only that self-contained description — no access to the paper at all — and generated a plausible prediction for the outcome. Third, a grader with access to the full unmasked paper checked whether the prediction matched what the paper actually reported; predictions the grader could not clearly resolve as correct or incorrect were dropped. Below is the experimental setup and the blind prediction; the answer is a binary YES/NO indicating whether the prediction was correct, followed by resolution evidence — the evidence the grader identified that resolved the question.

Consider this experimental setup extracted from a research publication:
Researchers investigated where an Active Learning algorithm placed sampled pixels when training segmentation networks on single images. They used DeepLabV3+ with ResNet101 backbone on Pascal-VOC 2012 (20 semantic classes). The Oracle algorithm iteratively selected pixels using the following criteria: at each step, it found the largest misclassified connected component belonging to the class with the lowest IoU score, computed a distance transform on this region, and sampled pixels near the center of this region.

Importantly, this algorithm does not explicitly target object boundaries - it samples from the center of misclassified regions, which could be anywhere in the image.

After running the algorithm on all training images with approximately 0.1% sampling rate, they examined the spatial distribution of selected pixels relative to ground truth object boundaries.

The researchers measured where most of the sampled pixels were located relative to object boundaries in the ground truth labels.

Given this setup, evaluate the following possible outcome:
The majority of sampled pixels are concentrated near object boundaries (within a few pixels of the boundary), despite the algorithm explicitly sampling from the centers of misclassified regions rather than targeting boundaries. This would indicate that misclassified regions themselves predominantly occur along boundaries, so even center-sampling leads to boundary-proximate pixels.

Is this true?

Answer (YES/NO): YES